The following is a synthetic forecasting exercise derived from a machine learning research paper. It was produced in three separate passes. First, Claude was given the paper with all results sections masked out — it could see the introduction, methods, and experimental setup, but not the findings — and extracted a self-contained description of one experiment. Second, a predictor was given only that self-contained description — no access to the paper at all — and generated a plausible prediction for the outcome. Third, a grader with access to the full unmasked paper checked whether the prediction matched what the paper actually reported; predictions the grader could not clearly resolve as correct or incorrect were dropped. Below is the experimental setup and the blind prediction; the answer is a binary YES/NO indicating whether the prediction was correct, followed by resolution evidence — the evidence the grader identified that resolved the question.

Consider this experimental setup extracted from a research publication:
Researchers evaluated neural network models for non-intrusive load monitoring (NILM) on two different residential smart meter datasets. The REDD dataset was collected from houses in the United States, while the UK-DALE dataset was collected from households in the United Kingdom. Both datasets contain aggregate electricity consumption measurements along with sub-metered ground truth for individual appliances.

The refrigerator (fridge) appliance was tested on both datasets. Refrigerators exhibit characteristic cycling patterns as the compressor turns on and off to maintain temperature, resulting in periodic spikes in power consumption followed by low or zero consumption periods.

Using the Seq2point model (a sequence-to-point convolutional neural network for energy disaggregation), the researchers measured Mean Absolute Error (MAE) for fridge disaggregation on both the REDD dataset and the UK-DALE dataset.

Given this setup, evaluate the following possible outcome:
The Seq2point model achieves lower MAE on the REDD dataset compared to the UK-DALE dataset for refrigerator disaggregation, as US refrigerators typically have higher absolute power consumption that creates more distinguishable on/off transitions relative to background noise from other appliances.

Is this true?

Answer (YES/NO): NO